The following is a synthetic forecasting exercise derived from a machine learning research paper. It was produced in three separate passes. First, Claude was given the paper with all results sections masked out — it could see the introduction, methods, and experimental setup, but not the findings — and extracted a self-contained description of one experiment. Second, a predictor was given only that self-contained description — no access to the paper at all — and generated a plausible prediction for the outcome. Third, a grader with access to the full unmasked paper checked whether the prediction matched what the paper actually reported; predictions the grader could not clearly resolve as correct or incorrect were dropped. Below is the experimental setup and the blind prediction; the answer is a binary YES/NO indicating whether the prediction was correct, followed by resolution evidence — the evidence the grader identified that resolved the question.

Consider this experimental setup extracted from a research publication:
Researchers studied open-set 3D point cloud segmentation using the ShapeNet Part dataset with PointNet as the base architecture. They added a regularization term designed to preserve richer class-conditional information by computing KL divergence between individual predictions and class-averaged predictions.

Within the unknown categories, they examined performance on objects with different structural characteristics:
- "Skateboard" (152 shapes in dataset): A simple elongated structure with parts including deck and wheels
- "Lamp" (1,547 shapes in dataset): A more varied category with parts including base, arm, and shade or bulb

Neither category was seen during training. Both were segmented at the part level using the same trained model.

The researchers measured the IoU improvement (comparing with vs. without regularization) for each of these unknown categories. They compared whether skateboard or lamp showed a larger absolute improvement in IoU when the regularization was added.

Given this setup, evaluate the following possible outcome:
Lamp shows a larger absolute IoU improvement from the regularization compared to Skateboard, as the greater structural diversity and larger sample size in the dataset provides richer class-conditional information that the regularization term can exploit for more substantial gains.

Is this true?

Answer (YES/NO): YES